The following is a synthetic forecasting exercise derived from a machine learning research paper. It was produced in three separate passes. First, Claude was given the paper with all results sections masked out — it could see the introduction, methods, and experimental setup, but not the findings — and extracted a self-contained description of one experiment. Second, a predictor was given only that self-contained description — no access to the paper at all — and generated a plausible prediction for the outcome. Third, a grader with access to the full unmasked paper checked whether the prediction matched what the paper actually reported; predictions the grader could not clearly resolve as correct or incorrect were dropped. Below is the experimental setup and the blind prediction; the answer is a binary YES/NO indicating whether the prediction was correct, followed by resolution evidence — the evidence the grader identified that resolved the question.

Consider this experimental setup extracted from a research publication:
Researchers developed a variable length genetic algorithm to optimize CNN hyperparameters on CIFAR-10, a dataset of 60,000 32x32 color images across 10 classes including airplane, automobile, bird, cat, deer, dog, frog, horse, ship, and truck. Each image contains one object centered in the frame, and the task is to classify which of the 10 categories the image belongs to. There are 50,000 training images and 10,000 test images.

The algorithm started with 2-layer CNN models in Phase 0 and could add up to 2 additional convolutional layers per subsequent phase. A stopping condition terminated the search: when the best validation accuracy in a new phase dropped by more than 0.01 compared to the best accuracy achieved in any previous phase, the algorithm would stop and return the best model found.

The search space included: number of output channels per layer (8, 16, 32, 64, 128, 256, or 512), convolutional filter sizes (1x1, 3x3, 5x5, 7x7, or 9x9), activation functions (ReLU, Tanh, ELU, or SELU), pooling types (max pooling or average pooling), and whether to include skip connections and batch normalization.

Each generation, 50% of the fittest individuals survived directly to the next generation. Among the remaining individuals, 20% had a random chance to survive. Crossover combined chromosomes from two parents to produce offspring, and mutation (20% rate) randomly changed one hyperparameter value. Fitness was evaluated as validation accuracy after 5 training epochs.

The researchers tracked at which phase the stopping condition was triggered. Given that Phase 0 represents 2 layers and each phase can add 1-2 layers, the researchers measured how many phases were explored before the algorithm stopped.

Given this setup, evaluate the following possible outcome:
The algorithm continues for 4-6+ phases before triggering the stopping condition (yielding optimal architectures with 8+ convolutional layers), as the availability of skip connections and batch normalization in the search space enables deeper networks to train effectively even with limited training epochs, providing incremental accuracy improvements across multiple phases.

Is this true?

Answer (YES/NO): NO